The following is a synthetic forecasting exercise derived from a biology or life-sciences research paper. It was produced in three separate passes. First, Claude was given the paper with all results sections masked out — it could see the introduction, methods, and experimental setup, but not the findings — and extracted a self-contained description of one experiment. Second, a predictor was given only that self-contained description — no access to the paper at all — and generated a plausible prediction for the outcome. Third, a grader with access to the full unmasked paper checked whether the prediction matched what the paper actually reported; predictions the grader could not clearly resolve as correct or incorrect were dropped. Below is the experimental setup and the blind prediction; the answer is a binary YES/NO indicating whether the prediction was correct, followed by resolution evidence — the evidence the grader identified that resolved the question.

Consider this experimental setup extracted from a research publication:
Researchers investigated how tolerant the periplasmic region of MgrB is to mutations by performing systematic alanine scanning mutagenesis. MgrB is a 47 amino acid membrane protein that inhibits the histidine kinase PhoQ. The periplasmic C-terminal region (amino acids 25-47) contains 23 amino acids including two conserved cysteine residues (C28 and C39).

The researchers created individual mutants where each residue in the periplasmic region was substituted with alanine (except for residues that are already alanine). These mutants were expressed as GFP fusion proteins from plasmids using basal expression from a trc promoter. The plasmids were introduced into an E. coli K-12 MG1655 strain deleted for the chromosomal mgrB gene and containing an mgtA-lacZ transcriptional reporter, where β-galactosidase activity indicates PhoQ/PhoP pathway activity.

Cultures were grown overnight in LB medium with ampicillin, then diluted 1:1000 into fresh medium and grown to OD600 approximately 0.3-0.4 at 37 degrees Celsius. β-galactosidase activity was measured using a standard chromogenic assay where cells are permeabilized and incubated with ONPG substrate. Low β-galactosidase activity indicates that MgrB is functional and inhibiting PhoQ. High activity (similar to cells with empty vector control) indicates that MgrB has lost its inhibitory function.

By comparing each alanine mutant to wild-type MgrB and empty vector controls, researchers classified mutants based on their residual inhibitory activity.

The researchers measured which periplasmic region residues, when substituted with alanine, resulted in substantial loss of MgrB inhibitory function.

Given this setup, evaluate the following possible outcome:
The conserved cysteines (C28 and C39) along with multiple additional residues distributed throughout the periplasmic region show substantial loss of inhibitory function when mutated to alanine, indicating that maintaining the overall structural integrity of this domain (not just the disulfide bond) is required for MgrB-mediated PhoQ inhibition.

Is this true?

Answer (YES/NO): NO